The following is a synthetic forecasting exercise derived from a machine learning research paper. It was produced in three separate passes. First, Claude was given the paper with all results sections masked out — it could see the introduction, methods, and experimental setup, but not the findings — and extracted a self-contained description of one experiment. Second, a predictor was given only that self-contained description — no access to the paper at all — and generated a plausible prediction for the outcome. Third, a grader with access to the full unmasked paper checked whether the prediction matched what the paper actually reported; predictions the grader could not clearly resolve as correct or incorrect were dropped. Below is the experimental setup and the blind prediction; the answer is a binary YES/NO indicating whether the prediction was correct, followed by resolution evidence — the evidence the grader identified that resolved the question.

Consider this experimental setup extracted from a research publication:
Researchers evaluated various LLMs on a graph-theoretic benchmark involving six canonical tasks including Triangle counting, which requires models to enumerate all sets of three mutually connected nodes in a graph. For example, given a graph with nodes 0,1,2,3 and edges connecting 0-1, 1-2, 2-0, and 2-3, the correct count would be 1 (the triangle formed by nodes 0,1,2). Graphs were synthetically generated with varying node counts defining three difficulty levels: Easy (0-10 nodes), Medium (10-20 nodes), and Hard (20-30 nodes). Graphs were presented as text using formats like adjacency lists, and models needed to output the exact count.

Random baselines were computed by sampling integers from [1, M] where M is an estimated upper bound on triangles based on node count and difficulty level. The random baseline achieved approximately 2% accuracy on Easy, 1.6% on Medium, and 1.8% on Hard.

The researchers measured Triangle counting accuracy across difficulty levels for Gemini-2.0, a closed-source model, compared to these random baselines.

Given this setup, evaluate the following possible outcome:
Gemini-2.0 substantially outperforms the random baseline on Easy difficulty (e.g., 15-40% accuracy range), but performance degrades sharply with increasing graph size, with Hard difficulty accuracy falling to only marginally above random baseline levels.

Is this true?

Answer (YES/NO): NO